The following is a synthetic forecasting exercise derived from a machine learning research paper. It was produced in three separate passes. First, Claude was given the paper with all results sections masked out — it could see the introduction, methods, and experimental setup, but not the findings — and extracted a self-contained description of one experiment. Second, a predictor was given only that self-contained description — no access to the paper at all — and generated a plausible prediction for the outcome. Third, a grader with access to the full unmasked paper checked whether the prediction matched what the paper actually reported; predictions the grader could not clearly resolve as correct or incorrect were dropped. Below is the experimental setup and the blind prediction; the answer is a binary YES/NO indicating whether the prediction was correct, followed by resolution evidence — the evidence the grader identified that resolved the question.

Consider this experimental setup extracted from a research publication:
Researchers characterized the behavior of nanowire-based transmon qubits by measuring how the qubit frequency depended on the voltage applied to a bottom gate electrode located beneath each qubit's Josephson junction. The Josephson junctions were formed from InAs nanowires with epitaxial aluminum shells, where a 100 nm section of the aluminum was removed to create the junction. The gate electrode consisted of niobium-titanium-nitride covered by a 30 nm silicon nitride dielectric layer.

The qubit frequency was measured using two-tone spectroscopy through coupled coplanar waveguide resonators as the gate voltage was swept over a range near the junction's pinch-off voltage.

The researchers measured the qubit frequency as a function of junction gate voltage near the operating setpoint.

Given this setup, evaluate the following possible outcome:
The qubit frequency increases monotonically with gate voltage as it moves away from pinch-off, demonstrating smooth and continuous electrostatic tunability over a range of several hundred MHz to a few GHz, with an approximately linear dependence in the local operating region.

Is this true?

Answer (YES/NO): NO